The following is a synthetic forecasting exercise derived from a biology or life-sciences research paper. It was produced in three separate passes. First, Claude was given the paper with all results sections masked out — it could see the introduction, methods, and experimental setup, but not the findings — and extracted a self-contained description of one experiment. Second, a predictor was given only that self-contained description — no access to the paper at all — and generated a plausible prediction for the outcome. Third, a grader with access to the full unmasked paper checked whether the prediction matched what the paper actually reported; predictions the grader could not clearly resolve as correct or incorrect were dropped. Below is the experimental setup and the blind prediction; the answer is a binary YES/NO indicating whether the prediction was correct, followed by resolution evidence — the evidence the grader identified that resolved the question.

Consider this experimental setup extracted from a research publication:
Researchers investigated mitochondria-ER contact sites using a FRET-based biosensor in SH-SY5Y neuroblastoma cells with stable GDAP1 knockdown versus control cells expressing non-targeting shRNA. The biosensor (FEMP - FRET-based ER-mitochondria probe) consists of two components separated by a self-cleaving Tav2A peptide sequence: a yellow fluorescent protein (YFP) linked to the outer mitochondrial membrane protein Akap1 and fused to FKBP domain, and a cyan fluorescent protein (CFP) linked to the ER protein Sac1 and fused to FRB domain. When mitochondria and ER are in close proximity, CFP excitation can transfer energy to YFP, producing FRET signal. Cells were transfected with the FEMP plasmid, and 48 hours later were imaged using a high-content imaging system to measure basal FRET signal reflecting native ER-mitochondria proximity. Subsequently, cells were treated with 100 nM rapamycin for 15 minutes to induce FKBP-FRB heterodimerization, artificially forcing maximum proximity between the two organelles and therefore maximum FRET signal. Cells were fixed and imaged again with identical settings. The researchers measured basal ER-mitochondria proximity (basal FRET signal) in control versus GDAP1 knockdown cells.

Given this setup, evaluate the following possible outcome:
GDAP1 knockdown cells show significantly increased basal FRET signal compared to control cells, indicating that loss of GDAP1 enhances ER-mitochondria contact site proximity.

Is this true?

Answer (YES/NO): NO